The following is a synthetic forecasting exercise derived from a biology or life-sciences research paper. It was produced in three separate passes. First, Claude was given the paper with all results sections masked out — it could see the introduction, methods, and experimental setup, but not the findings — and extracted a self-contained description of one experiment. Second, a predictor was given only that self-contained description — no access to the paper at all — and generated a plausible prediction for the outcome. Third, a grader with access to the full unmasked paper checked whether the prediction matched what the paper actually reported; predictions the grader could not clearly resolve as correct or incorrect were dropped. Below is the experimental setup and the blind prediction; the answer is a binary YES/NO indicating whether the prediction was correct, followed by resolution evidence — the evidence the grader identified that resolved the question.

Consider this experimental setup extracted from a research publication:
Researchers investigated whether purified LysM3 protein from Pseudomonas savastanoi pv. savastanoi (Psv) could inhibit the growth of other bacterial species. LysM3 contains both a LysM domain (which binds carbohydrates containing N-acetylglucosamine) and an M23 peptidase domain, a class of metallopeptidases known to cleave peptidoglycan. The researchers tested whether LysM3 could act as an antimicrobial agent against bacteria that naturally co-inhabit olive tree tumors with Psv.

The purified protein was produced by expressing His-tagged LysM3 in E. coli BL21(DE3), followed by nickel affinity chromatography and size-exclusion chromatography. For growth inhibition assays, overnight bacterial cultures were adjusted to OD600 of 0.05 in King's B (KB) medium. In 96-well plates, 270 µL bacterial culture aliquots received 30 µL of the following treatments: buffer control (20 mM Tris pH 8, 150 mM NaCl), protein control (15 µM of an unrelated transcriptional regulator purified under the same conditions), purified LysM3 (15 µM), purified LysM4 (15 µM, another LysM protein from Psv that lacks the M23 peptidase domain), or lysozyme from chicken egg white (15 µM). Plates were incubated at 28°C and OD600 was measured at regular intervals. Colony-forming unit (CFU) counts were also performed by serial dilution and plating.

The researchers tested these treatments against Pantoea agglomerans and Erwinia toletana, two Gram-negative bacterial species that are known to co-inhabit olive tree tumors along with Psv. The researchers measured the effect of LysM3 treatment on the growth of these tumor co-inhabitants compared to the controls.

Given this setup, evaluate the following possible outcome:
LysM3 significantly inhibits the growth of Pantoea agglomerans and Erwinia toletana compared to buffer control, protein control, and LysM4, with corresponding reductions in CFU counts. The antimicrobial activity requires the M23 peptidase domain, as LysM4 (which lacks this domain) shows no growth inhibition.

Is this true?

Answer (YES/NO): YES